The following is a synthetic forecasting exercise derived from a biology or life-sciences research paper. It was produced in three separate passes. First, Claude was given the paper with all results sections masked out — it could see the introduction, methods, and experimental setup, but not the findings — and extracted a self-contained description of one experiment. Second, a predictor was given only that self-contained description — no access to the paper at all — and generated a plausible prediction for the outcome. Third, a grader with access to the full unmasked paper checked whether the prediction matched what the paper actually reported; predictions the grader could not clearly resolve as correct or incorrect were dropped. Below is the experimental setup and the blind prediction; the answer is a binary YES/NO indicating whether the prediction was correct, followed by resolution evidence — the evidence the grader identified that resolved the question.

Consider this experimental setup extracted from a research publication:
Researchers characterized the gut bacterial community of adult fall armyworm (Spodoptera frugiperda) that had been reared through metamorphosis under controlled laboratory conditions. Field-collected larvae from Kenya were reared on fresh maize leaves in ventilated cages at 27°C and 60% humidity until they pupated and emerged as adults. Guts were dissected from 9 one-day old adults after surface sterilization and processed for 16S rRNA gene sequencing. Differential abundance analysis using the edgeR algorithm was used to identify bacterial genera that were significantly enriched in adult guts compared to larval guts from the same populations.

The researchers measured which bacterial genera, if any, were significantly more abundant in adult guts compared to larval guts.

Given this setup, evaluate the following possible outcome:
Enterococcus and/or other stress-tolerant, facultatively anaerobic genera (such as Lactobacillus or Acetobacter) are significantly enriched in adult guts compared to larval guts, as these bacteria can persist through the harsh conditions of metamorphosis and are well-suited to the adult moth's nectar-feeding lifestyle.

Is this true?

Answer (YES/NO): NO